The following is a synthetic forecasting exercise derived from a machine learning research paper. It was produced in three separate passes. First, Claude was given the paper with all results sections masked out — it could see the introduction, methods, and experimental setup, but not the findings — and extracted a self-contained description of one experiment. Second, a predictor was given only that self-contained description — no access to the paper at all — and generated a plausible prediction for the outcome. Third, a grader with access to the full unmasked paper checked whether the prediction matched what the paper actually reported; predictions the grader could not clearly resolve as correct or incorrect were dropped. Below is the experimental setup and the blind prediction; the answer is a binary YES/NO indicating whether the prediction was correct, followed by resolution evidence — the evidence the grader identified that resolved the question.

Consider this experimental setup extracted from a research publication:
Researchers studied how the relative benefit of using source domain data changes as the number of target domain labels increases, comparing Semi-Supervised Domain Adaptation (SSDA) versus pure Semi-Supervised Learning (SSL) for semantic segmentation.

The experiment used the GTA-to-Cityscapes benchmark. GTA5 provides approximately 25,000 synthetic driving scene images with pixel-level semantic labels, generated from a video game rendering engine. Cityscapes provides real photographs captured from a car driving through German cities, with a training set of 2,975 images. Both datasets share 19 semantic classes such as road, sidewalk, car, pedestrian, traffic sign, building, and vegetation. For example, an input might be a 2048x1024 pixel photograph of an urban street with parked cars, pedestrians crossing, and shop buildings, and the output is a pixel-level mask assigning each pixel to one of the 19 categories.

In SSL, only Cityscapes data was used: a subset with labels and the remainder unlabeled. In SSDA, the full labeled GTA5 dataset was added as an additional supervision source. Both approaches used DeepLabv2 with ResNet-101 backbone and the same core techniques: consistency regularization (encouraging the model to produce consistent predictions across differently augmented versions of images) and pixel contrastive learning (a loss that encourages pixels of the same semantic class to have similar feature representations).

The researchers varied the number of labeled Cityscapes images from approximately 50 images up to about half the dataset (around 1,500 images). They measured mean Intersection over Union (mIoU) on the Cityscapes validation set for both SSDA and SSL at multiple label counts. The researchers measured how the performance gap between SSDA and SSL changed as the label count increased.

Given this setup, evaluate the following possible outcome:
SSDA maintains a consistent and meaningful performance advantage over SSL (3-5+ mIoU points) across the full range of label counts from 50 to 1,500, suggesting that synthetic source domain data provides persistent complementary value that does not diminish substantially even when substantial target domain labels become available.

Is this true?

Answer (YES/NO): NO